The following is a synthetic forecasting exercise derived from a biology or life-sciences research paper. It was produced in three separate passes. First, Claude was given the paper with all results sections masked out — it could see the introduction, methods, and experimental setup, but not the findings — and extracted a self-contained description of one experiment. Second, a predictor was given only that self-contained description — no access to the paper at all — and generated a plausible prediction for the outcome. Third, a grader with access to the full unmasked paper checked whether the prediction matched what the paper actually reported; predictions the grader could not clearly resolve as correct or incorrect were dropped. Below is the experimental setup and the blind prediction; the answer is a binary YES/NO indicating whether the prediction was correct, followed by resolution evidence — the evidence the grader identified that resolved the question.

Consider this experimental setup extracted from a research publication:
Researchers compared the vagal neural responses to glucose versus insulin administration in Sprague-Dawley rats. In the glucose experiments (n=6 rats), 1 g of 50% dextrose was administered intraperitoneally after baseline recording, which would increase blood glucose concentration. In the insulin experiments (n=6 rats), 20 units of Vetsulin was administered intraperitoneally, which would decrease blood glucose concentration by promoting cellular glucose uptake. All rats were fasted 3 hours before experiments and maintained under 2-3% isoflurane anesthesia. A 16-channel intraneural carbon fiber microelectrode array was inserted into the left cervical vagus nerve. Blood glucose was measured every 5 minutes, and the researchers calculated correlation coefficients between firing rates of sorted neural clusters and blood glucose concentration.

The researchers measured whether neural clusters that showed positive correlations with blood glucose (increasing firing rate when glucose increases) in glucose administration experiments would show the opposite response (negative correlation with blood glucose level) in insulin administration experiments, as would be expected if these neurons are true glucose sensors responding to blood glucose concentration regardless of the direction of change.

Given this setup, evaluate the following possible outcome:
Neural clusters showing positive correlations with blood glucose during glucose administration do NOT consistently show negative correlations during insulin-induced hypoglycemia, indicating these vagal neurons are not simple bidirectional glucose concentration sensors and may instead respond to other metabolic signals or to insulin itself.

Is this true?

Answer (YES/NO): YES